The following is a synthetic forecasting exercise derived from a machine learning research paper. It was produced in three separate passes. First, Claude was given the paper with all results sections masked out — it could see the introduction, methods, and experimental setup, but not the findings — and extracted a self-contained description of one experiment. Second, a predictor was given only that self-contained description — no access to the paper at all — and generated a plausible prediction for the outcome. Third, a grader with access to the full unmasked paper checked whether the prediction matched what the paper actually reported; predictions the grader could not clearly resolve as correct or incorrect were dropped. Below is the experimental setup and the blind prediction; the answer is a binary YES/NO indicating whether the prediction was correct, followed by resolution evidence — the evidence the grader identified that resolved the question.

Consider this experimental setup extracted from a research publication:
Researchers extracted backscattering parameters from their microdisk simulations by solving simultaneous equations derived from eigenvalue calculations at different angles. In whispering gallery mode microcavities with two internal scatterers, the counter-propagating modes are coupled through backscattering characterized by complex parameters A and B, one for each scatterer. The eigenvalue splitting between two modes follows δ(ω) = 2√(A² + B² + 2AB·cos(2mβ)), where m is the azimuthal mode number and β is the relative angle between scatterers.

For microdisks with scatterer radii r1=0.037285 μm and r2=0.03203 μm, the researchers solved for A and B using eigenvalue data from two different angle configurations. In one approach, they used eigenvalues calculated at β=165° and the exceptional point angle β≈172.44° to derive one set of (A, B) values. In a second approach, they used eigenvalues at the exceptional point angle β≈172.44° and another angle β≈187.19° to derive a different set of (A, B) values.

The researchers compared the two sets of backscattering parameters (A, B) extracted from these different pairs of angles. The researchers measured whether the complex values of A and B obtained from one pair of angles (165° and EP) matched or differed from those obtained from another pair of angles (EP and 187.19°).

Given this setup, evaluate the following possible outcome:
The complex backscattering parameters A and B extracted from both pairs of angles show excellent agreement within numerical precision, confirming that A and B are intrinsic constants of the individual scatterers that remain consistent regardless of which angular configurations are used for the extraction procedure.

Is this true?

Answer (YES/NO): NO